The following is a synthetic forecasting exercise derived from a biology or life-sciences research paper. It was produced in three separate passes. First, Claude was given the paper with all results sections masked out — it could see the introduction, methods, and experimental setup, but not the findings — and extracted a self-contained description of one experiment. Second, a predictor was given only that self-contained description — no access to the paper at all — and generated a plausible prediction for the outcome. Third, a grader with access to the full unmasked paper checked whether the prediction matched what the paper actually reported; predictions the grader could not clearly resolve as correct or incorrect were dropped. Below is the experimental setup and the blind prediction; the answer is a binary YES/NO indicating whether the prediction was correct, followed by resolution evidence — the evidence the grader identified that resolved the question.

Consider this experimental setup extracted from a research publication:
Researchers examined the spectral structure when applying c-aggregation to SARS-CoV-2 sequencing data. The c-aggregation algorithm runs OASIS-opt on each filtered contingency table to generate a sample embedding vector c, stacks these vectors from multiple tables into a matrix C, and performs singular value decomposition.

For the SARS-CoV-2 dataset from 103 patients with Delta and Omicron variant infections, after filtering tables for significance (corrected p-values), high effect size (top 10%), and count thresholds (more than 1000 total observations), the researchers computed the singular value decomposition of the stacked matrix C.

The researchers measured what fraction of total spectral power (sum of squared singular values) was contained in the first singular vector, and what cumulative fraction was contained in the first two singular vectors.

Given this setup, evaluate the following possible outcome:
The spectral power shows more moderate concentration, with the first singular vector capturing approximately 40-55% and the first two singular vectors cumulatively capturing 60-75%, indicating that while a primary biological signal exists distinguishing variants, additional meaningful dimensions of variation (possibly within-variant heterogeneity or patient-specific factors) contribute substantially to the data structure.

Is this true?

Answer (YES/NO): NO